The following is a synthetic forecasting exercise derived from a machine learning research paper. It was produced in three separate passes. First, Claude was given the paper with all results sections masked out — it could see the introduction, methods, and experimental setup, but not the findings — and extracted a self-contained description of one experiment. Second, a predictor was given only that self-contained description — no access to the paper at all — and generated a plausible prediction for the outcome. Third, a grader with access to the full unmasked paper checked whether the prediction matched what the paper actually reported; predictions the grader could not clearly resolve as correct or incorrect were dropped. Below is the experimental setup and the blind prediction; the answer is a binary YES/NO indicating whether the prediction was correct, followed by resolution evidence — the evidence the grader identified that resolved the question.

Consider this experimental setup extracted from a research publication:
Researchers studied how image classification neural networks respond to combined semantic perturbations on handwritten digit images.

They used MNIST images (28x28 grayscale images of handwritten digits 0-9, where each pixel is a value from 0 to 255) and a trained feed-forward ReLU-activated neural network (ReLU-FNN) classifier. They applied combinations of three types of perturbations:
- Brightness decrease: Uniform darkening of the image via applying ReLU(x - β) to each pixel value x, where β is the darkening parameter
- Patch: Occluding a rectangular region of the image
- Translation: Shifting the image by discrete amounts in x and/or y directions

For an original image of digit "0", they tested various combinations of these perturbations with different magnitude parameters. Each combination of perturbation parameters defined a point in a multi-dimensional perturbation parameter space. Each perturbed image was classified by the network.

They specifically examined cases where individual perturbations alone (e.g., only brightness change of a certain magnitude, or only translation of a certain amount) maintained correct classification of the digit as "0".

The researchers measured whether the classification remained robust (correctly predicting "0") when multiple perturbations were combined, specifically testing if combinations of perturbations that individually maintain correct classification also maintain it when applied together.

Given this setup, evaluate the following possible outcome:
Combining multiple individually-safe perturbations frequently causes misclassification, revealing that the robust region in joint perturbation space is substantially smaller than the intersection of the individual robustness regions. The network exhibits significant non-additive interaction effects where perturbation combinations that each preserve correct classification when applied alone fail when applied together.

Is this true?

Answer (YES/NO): YES